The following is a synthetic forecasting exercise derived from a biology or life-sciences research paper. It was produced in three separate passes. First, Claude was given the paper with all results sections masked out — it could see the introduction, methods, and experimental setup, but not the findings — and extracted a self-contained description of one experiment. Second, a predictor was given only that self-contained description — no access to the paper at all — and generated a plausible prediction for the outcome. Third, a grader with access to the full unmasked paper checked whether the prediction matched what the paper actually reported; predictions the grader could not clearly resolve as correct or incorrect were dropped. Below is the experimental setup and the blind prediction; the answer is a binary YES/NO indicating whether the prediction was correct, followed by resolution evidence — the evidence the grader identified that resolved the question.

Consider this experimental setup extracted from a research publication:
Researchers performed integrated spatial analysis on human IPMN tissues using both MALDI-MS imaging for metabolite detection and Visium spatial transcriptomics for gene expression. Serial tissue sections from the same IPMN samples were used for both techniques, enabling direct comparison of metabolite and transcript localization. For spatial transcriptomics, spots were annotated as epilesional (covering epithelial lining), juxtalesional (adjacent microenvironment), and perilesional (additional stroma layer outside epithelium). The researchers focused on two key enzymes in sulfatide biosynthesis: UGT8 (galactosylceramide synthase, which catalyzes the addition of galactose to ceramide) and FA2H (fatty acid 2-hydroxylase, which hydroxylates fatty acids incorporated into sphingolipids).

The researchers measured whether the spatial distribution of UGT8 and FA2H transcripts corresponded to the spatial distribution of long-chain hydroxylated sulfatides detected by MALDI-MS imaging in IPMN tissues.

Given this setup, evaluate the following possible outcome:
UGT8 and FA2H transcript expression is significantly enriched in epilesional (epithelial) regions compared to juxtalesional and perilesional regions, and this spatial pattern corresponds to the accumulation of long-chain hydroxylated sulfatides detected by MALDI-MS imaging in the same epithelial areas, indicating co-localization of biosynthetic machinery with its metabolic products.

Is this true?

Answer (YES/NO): YES